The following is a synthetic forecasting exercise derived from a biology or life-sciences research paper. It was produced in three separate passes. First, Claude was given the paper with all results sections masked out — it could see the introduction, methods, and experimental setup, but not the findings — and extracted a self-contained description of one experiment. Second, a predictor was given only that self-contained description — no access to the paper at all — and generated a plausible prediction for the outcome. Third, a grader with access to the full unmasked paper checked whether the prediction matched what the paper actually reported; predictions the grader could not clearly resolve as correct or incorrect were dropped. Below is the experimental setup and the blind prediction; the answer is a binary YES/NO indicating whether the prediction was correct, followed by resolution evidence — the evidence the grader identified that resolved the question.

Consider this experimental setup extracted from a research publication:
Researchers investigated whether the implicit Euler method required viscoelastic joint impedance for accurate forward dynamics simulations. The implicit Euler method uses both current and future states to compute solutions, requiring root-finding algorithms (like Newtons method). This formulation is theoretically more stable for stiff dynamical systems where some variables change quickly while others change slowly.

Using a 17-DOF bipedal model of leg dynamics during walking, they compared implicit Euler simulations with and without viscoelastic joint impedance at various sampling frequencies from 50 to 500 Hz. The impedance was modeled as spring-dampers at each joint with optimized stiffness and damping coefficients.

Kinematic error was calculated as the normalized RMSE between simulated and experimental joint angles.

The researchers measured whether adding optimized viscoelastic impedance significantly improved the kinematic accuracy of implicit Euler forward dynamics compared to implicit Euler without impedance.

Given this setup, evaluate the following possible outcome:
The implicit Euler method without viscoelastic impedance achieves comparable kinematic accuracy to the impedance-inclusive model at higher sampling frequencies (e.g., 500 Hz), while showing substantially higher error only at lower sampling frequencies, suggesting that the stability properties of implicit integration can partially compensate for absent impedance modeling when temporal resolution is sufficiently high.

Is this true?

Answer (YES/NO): NO